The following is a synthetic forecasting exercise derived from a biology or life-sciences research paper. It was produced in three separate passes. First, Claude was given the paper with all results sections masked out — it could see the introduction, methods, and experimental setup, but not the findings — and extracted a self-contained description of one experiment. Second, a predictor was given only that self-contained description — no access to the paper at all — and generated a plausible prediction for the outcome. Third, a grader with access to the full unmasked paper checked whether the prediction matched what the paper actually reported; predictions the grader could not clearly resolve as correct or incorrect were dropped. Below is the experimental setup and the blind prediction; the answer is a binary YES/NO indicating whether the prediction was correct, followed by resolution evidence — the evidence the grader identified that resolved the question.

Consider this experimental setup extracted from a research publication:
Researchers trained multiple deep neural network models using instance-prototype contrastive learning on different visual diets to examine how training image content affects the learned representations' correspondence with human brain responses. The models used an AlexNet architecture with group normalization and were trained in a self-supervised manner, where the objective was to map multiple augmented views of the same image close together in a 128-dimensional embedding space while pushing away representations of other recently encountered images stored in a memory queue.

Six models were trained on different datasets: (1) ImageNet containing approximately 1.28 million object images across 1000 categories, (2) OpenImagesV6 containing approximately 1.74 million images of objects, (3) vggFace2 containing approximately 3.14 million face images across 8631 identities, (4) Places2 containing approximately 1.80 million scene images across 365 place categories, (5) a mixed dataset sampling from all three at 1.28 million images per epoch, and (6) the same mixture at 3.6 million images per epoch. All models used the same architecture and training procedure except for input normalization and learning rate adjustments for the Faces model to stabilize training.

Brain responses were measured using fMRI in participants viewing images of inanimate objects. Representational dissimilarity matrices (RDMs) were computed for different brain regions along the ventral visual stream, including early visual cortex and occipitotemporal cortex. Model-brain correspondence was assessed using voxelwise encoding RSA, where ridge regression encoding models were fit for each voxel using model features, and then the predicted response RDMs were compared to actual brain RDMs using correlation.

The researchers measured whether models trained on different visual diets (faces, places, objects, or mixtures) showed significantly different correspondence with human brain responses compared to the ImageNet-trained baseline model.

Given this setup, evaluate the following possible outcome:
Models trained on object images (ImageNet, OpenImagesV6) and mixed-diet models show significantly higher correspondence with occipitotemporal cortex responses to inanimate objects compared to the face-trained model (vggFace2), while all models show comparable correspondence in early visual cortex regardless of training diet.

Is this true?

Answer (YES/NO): NO